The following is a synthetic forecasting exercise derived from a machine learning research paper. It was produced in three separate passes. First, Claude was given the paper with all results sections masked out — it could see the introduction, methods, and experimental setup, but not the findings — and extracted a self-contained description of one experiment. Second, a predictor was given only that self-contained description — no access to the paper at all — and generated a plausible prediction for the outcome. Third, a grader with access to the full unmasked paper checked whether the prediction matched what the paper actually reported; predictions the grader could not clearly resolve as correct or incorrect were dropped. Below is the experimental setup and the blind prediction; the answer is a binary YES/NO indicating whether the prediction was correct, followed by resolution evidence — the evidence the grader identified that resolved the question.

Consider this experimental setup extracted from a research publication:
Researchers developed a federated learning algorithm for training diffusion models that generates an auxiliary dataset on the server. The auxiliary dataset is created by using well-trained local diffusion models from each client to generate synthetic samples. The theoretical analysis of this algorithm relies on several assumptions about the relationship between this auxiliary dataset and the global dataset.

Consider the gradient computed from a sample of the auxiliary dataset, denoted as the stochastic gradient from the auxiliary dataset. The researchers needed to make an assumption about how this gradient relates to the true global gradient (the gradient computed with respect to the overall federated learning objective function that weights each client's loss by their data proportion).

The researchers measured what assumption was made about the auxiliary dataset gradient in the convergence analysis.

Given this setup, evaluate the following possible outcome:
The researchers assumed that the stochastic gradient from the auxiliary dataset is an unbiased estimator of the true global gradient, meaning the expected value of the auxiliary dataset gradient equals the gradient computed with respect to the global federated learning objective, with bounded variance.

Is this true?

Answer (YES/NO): YES